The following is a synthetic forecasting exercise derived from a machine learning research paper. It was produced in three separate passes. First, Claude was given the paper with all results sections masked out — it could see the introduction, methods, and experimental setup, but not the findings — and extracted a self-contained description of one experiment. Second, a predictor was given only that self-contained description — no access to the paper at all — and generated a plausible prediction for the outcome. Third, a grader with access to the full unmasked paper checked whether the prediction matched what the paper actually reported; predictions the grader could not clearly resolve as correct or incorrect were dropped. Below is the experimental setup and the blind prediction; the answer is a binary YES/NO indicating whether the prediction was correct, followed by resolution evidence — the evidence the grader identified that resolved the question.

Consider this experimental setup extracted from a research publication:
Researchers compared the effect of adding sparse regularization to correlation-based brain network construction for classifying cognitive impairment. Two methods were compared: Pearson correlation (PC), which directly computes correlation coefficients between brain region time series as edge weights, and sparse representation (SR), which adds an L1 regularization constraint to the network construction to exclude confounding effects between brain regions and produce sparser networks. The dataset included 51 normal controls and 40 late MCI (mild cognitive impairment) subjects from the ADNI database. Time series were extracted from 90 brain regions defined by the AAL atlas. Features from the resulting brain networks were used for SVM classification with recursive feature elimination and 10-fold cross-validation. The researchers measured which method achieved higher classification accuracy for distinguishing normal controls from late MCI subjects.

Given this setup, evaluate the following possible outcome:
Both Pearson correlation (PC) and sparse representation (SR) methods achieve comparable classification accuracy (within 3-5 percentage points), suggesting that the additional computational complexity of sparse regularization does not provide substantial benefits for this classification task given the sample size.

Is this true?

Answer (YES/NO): YES